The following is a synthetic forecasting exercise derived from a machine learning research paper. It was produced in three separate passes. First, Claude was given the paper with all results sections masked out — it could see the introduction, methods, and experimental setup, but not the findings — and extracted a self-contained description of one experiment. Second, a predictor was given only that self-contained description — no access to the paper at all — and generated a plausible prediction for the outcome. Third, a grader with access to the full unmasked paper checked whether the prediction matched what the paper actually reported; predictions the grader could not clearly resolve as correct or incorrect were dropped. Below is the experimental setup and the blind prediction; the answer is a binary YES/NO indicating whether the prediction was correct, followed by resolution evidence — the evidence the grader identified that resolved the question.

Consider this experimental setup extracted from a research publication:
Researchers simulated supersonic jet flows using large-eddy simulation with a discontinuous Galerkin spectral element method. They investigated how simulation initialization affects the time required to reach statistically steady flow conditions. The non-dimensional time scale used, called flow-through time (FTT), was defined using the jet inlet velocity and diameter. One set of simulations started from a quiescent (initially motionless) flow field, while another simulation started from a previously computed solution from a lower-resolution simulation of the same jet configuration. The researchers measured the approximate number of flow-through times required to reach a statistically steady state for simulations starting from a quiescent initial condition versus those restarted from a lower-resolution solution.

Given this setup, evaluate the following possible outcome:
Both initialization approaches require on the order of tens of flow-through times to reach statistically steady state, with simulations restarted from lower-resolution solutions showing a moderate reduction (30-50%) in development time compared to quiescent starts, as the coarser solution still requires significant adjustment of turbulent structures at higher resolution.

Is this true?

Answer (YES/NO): NO